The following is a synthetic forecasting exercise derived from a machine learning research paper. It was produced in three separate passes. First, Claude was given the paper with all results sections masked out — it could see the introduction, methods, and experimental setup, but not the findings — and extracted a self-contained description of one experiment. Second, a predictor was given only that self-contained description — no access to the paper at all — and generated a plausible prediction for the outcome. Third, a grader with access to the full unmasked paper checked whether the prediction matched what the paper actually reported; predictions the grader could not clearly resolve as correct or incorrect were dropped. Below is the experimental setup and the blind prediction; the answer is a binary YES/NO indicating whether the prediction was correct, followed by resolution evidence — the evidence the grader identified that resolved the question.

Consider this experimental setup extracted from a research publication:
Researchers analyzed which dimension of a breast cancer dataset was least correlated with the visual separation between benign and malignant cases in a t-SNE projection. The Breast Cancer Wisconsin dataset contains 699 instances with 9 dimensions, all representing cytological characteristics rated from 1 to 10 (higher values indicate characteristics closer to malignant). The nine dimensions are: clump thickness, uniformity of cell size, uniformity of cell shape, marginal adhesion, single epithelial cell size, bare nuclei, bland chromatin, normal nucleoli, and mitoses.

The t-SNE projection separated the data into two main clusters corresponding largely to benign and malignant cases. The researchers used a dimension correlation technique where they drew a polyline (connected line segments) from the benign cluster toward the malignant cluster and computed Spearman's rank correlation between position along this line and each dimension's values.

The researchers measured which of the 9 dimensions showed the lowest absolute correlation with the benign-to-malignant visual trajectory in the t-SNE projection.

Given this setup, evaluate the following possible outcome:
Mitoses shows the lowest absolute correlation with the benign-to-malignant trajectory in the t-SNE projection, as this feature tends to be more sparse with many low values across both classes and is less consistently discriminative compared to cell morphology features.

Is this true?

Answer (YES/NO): YES